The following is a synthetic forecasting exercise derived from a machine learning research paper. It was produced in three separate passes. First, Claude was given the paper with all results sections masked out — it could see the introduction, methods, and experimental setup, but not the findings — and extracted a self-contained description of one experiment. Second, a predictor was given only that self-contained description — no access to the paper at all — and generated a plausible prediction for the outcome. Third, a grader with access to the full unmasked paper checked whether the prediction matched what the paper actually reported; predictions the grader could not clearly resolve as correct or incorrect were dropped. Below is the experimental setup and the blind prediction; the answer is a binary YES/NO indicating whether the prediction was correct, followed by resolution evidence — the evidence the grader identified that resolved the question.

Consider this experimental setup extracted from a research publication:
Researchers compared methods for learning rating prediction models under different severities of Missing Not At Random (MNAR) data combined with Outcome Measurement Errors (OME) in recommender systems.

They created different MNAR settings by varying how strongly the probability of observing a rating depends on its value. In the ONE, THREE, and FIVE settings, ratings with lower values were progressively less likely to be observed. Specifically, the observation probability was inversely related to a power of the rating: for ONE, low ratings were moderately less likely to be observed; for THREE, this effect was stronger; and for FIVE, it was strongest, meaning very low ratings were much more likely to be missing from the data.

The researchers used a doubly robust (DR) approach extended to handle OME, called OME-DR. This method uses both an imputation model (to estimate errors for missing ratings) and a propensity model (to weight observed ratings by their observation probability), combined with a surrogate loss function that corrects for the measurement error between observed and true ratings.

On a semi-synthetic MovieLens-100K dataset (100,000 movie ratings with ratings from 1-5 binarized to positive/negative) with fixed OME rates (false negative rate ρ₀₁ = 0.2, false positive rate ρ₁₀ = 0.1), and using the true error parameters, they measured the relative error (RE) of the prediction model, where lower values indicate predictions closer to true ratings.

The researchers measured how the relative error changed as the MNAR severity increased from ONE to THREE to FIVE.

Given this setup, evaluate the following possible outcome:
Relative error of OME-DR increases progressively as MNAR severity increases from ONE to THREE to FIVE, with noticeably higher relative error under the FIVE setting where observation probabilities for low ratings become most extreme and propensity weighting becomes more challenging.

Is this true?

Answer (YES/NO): NO